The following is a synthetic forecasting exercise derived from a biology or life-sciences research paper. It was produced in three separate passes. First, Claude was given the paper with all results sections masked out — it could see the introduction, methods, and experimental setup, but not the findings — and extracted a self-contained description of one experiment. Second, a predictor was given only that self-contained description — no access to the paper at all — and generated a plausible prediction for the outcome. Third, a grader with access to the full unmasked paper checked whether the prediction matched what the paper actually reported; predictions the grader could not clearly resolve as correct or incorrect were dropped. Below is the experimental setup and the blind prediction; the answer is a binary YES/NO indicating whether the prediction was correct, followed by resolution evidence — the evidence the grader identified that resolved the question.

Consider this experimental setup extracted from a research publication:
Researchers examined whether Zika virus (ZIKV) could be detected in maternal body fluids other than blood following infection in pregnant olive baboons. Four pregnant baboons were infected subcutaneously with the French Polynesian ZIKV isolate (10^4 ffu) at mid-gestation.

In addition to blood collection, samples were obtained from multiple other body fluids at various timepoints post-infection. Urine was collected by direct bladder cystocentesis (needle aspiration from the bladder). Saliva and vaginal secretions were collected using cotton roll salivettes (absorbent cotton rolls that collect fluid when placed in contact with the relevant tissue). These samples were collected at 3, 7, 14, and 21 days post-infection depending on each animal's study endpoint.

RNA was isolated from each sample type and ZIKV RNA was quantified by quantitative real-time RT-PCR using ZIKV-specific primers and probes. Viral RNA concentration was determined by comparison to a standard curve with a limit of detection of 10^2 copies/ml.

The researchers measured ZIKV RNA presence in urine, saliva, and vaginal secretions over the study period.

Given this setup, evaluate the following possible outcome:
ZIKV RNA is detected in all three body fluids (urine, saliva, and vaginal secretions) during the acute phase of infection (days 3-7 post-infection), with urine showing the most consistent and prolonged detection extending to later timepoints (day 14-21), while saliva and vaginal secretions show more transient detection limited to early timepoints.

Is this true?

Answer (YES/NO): NO